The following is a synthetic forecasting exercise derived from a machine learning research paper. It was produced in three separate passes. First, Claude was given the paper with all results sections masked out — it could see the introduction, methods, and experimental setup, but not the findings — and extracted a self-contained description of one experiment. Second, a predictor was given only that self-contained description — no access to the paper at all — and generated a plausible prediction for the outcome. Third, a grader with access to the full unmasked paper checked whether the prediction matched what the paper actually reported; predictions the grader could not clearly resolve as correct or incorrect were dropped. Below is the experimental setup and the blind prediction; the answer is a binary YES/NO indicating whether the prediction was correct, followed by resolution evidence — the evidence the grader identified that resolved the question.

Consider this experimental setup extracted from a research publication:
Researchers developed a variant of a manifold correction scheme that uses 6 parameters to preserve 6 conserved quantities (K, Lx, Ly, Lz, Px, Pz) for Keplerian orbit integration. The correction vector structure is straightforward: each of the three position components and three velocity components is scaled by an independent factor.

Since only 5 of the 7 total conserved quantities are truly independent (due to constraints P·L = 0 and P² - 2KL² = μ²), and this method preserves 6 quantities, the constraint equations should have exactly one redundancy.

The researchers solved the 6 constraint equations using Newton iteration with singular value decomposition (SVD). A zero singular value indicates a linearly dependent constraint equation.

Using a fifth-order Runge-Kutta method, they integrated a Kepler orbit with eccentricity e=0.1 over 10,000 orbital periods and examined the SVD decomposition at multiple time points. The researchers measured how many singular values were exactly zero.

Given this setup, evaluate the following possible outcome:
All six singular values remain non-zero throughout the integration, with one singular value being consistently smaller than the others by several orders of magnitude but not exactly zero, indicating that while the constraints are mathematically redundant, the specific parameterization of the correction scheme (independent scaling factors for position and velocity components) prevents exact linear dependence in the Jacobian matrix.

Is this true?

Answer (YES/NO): NO